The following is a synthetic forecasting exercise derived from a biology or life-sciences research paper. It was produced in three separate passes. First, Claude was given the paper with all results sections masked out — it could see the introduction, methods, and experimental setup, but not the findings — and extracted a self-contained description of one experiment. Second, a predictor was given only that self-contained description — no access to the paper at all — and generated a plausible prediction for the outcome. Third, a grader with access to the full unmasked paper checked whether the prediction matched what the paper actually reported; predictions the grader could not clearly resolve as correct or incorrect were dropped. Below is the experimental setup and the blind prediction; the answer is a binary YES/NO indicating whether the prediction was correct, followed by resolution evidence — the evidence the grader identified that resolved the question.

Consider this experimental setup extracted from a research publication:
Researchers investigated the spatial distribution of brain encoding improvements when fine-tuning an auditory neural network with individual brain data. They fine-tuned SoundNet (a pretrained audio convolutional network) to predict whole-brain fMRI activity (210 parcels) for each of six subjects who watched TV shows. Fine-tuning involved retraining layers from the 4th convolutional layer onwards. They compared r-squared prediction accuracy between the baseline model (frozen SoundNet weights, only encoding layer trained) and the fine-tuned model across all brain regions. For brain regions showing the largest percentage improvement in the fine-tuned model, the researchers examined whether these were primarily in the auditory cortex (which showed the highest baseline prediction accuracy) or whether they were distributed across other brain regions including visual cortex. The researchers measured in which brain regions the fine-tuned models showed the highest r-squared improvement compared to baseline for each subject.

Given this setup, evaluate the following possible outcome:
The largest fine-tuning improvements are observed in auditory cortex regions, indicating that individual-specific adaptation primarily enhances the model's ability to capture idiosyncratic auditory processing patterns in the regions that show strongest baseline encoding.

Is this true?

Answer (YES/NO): NO